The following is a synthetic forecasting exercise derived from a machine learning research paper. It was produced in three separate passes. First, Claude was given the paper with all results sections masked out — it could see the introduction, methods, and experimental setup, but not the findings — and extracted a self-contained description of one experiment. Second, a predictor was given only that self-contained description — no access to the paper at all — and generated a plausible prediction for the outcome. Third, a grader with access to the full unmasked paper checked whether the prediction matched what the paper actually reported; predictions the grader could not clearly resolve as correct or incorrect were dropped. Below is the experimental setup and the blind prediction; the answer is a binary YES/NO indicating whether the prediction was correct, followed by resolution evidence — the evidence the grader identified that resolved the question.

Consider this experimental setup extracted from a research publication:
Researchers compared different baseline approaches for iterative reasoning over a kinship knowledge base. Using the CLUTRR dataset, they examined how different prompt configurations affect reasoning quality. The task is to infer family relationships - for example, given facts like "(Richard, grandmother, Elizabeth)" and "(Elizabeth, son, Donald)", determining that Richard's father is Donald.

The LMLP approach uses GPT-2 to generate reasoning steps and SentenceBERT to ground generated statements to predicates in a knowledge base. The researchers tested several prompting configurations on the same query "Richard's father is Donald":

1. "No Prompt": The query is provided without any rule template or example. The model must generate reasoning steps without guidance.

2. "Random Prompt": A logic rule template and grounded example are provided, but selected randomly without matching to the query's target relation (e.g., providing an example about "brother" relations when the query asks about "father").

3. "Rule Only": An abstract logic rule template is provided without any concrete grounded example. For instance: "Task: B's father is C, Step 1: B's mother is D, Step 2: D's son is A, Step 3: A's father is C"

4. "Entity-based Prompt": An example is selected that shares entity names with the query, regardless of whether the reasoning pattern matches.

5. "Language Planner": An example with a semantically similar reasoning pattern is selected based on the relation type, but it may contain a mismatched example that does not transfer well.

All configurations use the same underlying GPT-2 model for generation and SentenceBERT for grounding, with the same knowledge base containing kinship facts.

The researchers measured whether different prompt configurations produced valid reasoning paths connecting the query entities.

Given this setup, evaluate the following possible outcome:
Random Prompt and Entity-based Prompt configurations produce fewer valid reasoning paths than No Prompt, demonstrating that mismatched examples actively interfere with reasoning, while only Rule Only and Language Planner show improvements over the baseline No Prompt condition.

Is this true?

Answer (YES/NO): NO